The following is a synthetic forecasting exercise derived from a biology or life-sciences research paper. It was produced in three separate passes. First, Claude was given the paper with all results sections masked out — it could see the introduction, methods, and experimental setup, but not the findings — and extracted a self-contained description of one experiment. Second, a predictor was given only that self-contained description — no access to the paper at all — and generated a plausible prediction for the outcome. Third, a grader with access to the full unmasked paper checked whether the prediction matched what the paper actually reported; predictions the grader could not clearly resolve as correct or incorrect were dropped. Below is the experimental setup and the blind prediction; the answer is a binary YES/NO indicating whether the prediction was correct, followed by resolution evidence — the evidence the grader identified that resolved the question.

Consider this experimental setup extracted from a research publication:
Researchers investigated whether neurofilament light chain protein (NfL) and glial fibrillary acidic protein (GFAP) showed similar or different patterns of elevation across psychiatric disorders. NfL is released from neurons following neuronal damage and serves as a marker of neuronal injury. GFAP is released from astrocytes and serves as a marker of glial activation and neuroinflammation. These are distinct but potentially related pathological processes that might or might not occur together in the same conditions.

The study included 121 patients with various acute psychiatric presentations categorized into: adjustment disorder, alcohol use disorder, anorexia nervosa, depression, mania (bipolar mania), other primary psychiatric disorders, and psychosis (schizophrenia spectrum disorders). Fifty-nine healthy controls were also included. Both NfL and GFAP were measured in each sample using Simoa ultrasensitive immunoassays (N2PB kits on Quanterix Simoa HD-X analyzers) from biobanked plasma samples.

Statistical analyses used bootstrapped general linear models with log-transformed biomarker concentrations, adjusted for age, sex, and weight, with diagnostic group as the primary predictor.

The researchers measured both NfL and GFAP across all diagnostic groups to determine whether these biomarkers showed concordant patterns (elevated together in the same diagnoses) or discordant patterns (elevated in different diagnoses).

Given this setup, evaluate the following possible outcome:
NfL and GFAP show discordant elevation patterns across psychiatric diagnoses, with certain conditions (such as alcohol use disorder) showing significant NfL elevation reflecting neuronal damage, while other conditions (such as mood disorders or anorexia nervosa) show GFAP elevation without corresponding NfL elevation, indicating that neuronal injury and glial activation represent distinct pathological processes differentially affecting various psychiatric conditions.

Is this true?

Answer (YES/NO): NO